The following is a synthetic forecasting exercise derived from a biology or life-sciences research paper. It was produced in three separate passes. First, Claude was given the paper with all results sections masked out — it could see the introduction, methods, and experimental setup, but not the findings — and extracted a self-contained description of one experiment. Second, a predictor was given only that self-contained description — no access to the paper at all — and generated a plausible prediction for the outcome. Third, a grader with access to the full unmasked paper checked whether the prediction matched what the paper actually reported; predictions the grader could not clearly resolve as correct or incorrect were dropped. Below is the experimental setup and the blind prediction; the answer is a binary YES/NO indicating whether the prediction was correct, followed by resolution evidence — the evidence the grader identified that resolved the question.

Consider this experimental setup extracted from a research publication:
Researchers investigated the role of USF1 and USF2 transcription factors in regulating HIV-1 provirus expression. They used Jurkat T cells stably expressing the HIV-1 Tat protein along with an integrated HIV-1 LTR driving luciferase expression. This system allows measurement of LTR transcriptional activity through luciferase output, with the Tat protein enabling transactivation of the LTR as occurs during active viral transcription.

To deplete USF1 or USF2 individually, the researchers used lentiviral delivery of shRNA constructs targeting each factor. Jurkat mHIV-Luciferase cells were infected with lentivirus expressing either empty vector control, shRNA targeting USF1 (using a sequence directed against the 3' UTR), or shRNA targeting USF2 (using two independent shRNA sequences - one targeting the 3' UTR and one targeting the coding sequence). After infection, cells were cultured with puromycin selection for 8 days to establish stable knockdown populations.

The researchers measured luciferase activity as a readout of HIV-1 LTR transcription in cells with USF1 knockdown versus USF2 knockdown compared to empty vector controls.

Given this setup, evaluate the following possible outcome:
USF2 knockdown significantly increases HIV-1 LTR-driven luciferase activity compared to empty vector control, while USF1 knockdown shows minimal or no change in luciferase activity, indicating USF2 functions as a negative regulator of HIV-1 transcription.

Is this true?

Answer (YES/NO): NO